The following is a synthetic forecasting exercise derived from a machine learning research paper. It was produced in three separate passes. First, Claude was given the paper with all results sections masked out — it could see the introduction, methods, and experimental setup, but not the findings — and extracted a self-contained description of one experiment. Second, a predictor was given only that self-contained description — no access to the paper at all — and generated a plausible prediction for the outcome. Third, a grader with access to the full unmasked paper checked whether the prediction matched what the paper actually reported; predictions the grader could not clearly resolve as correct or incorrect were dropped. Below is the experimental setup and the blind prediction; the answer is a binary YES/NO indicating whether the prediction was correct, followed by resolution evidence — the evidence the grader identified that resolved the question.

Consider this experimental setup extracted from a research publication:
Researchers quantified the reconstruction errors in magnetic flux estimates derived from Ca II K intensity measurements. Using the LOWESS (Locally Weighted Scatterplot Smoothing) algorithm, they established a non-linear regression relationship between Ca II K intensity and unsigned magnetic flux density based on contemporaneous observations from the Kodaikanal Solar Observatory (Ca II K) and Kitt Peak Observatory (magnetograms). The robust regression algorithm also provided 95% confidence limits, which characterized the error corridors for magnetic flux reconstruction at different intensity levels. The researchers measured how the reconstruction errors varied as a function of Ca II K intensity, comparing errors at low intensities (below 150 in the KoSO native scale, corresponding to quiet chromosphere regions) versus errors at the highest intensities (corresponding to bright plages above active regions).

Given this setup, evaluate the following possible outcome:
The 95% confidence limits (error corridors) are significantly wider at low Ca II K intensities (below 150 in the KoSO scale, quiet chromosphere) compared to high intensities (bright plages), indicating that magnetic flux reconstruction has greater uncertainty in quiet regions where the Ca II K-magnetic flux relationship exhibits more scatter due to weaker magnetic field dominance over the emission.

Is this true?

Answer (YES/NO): NO